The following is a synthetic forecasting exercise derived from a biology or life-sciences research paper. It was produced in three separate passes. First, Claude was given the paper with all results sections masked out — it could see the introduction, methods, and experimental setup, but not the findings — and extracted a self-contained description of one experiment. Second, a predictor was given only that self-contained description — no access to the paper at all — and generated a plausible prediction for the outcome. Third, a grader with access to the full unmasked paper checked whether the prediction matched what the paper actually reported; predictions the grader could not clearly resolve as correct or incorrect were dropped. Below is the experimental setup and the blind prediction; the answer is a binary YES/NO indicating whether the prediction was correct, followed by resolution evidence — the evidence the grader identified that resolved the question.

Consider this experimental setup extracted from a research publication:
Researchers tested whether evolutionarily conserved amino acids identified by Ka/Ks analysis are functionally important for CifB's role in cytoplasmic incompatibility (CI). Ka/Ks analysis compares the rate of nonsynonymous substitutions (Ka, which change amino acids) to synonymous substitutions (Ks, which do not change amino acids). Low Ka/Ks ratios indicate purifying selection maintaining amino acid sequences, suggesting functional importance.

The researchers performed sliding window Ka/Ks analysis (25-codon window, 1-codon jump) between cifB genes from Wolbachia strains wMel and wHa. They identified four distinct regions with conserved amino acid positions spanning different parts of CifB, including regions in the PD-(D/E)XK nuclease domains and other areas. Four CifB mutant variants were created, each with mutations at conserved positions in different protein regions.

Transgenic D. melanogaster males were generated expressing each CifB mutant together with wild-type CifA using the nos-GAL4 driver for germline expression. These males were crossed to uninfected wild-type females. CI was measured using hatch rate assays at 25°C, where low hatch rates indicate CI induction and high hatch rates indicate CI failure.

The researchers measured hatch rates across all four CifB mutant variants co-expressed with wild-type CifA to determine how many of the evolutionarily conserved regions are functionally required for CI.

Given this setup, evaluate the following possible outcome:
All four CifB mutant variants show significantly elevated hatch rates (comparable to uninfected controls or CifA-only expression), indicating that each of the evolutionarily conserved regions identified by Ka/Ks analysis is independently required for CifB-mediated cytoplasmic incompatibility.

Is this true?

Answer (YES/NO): YES